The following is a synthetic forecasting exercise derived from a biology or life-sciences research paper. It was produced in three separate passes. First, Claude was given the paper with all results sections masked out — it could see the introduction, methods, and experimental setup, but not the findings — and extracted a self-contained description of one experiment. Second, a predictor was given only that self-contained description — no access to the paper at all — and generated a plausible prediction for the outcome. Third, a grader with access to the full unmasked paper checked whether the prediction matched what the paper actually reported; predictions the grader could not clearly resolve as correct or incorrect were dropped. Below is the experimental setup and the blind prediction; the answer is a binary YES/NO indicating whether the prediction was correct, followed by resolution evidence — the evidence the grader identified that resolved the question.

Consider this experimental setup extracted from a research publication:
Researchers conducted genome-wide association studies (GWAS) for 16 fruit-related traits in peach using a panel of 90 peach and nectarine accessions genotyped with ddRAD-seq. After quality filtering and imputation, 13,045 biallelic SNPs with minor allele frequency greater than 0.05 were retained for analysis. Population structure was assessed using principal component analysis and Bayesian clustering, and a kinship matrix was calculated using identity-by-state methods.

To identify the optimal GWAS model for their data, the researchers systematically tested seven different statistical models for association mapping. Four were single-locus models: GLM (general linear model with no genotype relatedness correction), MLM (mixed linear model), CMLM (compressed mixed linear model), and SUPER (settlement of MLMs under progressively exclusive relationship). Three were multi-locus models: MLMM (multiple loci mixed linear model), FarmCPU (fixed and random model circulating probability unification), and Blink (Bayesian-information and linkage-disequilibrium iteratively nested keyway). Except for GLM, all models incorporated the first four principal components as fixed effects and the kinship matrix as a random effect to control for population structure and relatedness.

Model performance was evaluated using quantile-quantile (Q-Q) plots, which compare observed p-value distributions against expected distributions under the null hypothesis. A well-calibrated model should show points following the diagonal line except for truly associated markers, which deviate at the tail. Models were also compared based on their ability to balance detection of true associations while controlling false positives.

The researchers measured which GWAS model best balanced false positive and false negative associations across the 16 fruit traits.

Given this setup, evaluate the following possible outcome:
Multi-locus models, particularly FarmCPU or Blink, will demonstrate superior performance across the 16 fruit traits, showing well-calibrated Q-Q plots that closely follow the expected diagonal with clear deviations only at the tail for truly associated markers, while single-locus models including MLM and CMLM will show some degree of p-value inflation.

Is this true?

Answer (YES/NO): NO